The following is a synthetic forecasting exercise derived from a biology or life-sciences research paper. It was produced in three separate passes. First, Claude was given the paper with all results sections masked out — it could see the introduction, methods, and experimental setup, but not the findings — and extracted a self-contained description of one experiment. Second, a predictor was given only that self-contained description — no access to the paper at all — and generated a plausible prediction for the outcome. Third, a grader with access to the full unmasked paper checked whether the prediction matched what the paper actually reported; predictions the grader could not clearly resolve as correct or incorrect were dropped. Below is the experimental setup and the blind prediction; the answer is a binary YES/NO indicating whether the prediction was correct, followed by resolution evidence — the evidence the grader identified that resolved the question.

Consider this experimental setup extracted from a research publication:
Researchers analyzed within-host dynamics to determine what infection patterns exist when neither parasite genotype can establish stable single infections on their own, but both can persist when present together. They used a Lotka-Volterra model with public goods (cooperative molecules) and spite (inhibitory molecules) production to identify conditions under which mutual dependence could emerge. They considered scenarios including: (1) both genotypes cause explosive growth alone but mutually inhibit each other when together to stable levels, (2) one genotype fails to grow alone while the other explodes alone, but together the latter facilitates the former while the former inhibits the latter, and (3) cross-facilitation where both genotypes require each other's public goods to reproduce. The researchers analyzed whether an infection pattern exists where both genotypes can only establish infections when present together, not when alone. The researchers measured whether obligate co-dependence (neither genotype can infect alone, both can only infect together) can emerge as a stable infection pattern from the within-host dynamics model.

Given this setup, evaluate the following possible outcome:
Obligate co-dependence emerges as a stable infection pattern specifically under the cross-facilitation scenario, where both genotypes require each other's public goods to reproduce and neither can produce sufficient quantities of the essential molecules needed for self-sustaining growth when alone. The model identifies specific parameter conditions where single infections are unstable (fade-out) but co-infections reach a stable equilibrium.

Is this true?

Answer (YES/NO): NO